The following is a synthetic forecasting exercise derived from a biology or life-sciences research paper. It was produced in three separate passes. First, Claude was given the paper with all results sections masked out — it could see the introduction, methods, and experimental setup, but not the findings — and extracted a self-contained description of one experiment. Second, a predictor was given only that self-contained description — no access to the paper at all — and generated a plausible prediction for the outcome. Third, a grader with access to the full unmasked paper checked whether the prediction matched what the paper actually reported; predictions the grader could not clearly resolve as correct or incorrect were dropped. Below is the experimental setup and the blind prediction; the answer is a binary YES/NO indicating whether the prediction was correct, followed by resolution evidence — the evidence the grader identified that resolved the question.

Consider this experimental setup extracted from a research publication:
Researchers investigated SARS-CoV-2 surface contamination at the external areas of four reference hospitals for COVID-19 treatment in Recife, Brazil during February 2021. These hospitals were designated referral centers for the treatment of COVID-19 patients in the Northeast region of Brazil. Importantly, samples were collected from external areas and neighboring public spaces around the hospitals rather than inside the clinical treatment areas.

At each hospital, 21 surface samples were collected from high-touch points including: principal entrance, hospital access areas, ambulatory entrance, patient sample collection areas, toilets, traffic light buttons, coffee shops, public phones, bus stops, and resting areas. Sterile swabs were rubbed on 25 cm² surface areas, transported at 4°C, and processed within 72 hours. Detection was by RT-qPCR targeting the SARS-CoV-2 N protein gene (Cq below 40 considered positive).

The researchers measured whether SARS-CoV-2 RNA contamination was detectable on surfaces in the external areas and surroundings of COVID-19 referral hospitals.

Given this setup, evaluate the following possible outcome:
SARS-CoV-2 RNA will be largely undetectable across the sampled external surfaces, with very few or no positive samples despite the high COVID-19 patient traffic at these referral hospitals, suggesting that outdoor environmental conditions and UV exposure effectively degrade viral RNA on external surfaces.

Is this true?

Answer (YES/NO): NO